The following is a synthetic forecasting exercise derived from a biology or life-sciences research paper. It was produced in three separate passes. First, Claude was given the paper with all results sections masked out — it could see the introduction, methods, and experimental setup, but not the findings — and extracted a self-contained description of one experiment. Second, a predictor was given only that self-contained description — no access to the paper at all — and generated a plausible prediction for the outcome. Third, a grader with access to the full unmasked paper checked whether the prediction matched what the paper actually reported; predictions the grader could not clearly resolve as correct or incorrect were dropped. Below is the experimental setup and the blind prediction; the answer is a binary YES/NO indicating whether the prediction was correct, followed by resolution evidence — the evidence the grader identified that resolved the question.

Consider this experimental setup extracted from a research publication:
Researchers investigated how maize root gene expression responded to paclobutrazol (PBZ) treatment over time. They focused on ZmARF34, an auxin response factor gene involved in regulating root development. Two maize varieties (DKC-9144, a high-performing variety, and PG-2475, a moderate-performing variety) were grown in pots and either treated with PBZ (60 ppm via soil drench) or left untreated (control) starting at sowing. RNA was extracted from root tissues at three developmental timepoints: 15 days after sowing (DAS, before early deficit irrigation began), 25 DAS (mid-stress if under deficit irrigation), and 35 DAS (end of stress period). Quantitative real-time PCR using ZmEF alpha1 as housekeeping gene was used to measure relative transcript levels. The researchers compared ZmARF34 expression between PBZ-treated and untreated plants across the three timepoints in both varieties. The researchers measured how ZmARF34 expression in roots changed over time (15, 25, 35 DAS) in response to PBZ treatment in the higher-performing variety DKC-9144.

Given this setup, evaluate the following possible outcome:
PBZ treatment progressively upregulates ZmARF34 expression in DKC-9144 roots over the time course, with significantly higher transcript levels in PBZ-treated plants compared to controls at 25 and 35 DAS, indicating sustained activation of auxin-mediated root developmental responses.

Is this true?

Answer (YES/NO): NO